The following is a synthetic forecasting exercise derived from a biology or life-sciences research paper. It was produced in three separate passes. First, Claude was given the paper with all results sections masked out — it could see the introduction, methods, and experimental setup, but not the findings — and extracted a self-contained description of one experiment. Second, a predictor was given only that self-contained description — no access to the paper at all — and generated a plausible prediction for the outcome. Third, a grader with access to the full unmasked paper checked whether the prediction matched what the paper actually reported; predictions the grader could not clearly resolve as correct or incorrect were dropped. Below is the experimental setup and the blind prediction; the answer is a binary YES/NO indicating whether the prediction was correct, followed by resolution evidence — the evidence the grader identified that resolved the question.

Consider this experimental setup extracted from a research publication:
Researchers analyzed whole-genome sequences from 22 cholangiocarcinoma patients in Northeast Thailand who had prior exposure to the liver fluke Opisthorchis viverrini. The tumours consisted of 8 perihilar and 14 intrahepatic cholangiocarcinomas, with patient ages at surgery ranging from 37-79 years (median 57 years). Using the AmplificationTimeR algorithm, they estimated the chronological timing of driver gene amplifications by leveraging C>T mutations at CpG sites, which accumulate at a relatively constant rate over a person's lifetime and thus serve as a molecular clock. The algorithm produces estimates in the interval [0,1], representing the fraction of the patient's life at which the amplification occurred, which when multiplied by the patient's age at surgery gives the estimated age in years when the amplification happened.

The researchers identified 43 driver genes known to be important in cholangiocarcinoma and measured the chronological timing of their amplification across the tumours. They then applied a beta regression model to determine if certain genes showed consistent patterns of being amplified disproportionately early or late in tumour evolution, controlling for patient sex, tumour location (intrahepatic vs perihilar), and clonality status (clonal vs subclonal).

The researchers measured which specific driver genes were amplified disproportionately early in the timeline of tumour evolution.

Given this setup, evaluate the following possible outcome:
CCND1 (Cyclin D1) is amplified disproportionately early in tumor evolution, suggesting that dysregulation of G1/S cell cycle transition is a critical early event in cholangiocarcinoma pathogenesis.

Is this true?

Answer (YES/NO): NO